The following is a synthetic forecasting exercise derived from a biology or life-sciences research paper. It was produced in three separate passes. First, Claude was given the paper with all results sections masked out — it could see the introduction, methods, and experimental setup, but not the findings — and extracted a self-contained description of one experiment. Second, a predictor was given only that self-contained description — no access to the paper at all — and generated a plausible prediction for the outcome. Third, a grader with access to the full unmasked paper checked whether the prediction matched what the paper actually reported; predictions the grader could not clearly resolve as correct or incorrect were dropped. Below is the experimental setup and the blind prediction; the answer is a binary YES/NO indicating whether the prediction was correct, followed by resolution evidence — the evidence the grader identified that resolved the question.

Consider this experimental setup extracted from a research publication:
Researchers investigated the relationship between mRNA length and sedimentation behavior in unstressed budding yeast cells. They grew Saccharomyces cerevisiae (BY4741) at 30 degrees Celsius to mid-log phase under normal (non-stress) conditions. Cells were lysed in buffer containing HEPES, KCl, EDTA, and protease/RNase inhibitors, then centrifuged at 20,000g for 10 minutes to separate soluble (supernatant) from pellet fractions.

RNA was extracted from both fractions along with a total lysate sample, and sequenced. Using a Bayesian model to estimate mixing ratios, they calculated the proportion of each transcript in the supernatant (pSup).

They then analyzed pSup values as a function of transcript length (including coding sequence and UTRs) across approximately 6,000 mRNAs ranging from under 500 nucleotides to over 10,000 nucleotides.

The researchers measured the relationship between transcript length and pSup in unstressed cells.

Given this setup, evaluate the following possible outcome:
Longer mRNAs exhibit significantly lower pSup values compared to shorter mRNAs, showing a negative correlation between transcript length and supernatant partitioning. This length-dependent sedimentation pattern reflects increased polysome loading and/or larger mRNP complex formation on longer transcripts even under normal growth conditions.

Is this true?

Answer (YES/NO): NO